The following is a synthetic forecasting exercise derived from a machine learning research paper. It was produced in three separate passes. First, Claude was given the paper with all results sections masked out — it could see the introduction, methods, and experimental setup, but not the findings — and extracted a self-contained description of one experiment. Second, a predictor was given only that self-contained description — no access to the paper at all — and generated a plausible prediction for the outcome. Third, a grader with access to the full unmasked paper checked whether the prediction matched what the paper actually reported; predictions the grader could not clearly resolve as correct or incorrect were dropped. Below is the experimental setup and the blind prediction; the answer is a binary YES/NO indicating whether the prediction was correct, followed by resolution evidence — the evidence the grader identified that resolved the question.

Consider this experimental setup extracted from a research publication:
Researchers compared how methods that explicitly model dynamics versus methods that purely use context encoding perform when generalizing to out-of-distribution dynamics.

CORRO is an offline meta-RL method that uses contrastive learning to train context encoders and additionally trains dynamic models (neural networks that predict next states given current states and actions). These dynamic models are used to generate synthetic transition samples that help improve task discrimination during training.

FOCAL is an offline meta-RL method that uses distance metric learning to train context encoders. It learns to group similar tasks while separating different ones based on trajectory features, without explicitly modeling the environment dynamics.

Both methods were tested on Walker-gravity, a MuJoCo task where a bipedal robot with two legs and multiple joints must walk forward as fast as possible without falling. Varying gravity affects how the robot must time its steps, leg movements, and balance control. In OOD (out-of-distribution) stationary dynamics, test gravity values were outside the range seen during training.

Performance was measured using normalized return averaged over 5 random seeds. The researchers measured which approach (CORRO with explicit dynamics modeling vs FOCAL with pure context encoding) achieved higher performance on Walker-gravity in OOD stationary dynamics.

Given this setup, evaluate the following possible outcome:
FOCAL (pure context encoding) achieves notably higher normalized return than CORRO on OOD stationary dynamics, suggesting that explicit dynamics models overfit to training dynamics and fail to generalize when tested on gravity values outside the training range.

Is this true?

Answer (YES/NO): NO